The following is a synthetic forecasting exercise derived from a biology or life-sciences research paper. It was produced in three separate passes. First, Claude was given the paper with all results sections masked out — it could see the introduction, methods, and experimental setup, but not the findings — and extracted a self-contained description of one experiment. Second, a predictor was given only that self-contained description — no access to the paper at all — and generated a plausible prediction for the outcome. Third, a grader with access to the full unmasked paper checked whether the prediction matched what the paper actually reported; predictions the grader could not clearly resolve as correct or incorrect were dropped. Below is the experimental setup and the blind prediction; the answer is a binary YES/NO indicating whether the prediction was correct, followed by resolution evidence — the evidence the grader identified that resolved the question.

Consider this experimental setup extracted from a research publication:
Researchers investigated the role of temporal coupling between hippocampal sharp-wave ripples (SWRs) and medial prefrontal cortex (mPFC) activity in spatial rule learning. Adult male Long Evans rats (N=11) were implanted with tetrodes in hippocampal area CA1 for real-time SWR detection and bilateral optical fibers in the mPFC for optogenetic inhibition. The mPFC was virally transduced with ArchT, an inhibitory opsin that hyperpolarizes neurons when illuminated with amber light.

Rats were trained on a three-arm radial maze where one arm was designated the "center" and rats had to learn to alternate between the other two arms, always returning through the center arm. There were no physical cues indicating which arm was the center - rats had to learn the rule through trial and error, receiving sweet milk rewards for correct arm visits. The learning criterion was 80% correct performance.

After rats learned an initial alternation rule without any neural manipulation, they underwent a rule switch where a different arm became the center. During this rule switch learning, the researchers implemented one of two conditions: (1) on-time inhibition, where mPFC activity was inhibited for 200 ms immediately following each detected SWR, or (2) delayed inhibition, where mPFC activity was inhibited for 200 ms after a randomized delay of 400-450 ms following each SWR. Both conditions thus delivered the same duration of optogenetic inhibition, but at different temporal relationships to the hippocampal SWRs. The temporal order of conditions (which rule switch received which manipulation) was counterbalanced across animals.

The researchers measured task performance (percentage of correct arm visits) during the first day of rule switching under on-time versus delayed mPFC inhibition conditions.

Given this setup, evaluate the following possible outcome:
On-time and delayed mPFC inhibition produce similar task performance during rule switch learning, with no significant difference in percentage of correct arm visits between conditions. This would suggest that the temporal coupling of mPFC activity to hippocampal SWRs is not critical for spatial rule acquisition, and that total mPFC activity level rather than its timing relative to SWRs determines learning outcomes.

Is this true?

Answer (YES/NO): NO